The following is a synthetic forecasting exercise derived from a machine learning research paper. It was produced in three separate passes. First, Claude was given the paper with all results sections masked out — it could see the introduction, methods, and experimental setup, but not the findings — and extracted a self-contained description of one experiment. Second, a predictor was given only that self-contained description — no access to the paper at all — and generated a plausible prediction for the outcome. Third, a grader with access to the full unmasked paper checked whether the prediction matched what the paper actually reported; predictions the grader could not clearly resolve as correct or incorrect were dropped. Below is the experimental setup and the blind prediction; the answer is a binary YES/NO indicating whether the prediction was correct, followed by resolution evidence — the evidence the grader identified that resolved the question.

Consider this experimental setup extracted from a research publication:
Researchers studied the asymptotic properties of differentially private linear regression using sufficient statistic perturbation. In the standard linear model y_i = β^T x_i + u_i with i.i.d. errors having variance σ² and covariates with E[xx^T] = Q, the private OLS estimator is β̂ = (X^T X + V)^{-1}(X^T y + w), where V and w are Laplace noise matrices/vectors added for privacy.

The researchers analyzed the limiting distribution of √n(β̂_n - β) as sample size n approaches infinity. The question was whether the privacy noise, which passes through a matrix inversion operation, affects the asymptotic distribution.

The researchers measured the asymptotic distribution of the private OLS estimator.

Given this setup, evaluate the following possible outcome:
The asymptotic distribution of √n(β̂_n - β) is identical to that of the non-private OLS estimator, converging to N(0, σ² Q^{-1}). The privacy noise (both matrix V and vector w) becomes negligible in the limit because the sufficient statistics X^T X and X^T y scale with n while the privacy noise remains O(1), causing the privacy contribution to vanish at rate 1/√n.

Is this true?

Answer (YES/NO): YES